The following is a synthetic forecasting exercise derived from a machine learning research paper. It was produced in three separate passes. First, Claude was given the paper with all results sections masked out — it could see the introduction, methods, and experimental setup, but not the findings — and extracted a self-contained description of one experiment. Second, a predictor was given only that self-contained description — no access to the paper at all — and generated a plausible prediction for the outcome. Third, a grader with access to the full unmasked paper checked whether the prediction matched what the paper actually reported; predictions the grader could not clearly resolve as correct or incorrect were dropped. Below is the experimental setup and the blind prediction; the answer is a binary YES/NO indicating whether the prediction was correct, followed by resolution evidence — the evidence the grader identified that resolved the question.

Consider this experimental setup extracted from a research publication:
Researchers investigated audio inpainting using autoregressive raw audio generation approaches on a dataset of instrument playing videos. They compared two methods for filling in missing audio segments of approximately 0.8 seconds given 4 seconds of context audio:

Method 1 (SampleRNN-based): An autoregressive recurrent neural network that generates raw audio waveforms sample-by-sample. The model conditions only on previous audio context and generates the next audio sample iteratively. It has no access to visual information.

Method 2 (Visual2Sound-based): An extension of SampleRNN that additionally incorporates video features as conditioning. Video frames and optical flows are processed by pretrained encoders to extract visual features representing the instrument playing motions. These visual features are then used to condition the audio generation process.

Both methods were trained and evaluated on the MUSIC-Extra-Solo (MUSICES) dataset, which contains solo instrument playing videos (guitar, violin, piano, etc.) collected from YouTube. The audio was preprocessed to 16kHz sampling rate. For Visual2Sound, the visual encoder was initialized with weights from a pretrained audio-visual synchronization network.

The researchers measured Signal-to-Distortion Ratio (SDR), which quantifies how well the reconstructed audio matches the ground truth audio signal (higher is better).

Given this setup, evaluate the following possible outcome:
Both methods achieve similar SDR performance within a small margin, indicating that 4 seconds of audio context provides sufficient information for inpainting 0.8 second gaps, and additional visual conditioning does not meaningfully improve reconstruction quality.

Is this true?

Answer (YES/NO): NO